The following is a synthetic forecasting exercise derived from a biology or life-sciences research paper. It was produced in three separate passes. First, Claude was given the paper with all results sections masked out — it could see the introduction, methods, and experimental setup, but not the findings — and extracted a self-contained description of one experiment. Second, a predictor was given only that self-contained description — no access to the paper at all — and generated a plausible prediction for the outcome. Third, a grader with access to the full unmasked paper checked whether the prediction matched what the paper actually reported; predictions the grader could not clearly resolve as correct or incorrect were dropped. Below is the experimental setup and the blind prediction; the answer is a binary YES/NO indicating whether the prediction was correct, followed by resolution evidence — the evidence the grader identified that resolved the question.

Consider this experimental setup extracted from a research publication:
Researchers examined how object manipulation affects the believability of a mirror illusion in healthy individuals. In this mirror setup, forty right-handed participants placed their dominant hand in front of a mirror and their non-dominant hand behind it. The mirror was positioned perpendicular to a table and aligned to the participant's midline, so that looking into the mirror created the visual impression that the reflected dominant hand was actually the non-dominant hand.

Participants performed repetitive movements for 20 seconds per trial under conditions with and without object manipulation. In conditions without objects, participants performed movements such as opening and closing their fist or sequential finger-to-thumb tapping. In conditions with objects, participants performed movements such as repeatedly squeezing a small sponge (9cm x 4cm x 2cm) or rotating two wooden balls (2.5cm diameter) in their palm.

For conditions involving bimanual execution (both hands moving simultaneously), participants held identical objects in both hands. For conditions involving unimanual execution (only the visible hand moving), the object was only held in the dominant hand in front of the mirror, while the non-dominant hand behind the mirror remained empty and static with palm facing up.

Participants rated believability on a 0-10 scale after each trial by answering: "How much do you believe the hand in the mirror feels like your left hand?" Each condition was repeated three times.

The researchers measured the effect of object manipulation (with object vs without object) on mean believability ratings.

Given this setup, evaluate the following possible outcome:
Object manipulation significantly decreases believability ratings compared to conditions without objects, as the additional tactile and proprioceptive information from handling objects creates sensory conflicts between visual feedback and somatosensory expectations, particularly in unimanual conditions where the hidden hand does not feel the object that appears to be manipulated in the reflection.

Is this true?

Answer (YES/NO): NO